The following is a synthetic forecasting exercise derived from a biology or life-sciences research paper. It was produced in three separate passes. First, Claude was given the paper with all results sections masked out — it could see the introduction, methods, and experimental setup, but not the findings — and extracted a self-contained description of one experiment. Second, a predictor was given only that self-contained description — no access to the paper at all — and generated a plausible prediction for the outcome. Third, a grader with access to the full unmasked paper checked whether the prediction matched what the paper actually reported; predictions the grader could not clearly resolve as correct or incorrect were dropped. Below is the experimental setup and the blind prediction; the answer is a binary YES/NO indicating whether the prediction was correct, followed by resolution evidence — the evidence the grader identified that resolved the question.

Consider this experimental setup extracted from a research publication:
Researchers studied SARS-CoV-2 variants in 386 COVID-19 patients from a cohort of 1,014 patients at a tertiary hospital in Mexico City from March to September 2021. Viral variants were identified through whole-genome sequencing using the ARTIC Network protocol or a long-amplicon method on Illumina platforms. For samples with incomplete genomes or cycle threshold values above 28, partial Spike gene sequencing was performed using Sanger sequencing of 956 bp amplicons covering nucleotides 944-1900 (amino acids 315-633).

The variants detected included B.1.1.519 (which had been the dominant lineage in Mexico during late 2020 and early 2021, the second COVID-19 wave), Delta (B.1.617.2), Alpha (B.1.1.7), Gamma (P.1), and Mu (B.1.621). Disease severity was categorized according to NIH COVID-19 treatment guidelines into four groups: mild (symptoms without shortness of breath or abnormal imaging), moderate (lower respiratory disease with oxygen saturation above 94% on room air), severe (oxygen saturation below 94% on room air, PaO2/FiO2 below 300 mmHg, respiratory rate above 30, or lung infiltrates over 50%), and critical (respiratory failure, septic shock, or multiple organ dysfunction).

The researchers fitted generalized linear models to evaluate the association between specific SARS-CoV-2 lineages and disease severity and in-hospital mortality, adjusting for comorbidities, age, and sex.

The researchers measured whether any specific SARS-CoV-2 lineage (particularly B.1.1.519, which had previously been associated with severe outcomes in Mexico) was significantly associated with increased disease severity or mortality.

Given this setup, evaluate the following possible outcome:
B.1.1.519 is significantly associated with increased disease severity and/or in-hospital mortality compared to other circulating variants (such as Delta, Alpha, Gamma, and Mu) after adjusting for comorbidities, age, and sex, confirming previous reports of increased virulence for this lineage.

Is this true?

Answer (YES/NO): NO